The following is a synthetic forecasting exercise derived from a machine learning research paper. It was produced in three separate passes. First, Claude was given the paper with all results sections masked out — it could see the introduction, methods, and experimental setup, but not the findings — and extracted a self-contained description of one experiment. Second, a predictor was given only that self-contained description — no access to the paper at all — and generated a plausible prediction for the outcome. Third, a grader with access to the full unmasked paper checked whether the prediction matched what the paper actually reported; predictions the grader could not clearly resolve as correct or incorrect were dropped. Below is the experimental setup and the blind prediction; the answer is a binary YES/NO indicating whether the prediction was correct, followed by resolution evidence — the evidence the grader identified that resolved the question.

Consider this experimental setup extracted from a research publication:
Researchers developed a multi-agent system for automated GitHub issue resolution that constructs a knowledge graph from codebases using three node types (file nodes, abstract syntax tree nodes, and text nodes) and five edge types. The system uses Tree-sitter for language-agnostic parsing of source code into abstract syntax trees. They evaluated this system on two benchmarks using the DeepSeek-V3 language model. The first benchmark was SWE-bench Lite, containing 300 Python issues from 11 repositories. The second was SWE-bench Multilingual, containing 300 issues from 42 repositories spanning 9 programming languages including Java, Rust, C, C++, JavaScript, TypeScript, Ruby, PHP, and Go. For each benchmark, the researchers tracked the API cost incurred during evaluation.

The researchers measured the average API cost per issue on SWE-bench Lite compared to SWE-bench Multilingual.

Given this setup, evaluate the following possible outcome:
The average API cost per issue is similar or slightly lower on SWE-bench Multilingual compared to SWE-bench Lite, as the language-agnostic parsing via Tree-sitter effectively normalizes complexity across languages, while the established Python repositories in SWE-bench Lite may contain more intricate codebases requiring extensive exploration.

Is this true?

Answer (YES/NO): NO